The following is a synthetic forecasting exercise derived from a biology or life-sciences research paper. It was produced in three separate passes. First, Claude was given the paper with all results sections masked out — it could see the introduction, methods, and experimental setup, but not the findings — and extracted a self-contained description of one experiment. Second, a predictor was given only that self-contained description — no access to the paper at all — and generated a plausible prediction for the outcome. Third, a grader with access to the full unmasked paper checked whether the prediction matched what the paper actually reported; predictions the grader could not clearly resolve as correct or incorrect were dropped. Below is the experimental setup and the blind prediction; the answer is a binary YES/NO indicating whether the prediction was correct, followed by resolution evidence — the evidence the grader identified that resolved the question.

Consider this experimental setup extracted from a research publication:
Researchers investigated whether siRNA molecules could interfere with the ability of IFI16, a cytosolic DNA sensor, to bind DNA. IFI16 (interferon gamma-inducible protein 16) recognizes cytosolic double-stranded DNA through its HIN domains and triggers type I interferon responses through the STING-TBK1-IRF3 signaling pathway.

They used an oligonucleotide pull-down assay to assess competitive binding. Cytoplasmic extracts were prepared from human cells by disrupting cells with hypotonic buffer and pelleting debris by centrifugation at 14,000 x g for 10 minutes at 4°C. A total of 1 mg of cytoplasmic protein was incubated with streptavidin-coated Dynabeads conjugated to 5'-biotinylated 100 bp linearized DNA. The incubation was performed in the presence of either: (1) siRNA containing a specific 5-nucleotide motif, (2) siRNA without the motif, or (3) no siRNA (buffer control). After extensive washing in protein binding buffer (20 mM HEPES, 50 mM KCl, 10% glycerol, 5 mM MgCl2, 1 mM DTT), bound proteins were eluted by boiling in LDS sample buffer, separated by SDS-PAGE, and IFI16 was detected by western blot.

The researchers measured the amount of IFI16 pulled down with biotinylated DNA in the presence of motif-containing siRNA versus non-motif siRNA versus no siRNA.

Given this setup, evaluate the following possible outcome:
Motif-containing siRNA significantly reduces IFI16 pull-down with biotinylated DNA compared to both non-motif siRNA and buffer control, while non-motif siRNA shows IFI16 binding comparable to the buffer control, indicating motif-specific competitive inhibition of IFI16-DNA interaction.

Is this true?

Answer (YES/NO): YES